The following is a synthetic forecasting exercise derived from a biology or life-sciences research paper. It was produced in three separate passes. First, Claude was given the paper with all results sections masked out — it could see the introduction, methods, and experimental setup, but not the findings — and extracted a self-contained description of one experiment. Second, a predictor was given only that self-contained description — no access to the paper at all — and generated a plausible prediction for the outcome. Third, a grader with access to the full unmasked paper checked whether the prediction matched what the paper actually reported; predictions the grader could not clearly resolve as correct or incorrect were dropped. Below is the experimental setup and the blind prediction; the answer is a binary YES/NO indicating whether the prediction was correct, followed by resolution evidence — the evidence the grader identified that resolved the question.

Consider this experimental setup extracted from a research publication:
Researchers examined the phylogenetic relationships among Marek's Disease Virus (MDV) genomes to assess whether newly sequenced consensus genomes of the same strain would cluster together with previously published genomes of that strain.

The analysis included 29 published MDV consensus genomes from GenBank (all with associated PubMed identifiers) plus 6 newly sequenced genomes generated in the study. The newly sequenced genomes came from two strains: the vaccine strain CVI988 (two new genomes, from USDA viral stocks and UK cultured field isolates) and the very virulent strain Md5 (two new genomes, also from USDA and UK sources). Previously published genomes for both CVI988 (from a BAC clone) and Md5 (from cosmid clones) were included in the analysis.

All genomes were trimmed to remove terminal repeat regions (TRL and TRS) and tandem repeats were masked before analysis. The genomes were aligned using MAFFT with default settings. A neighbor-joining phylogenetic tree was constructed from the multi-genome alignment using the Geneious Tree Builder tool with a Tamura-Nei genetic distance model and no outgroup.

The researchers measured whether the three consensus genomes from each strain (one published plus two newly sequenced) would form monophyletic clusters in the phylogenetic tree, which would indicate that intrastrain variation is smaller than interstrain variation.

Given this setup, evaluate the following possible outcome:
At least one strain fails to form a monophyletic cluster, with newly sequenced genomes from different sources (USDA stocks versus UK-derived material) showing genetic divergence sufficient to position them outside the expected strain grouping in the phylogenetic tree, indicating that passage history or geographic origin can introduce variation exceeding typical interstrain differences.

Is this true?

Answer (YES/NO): NO